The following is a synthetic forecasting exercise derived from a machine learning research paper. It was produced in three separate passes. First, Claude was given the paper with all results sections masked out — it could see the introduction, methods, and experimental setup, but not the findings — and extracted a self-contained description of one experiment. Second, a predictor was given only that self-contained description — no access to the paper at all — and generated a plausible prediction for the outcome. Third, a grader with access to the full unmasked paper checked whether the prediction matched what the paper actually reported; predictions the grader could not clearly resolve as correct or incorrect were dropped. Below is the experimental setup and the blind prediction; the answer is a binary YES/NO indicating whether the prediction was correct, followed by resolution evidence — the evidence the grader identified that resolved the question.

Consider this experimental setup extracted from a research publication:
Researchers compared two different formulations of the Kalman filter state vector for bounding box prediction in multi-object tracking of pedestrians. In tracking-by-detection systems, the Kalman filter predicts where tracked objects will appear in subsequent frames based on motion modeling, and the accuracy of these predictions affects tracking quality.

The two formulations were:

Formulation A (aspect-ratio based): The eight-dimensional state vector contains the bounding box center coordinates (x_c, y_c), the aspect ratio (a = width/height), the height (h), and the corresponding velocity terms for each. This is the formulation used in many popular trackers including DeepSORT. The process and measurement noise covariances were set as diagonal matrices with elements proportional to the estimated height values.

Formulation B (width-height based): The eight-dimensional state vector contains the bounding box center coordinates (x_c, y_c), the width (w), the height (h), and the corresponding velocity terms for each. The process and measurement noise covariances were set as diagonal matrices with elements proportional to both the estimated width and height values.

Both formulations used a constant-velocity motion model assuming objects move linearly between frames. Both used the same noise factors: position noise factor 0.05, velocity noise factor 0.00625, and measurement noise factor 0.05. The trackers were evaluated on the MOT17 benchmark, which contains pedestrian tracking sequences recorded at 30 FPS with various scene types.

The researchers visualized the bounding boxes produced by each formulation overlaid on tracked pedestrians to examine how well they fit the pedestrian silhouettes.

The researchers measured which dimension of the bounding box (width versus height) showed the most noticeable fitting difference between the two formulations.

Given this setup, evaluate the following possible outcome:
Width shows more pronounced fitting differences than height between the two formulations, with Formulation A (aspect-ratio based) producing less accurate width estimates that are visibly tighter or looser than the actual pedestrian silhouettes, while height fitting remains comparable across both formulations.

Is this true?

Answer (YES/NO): YES